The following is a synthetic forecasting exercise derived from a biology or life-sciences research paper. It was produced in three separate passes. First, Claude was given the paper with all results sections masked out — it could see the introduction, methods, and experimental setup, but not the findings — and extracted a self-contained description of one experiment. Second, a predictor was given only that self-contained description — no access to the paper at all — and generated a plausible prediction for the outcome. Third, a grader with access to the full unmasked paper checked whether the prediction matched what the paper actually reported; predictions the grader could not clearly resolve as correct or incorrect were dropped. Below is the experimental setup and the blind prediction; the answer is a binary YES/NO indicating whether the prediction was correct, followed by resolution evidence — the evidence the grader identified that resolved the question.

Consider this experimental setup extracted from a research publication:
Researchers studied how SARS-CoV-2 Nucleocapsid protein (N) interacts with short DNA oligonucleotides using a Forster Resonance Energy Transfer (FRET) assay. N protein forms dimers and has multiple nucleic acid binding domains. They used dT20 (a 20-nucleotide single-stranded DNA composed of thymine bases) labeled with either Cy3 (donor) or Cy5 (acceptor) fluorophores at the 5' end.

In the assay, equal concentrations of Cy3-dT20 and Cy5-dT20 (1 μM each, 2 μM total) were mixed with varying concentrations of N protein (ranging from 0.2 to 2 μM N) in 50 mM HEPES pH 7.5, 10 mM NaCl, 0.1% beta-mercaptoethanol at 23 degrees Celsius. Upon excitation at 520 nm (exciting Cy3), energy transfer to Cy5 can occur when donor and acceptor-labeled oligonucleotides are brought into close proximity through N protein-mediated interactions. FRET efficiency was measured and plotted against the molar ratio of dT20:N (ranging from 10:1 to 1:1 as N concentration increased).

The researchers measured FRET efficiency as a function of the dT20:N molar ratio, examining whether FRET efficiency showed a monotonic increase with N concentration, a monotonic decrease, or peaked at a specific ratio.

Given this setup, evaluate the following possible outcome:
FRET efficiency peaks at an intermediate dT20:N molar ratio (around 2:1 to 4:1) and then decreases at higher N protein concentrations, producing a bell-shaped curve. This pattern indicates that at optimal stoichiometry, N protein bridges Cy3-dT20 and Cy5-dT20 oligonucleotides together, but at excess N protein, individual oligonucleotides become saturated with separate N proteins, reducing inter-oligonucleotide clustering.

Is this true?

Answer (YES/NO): NO